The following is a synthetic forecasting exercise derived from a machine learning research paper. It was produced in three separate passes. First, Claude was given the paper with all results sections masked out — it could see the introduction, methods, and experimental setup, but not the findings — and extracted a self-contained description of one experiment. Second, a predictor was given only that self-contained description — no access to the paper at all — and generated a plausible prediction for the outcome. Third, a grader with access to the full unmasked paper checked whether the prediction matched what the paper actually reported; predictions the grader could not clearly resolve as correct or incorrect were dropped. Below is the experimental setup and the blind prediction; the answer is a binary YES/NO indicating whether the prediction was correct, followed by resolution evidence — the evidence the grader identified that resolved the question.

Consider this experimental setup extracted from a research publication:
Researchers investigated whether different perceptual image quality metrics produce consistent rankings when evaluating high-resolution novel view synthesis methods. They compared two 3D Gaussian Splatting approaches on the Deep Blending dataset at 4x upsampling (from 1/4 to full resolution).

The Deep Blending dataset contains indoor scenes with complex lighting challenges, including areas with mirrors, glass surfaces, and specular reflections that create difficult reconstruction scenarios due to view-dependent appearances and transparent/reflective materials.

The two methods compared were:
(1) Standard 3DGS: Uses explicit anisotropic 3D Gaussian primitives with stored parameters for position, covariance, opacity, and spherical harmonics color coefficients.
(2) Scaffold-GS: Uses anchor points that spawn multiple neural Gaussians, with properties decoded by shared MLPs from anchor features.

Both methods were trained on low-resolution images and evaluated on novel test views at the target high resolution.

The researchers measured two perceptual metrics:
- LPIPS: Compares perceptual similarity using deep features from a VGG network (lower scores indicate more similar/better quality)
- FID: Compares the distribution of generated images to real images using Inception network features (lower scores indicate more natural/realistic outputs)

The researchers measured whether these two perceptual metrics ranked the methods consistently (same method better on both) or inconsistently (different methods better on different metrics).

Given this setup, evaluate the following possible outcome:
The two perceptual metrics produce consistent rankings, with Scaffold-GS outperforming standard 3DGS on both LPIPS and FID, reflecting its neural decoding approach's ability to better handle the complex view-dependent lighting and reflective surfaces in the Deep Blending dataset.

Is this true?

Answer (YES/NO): YES